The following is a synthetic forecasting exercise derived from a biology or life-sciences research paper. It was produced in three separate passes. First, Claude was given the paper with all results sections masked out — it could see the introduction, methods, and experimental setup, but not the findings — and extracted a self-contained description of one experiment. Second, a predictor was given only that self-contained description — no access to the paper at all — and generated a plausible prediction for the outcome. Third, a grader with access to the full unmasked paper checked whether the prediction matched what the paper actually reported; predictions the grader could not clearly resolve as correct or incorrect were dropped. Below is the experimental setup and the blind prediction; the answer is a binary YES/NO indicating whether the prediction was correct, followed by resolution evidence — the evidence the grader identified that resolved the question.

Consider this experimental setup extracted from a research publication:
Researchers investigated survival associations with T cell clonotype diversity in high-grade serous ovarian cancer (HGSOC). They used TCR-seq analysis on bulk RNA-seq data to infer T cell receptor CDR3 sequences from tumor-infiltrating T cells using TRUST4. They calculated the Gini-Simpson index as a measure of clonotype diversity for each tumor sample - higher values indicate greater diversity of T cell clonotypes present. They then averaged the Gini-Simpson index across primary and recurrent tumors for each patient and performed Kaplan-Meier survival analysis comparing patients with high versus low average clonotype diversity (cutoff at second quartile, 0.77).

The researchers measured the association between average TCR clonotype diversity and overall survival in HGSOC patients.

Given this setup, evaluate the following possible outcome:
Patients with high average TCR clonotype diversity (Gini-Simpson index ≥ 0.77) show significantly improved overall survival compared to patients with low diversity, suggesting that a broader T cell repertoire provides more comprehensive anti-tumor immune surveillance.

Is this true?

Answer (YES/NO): YES